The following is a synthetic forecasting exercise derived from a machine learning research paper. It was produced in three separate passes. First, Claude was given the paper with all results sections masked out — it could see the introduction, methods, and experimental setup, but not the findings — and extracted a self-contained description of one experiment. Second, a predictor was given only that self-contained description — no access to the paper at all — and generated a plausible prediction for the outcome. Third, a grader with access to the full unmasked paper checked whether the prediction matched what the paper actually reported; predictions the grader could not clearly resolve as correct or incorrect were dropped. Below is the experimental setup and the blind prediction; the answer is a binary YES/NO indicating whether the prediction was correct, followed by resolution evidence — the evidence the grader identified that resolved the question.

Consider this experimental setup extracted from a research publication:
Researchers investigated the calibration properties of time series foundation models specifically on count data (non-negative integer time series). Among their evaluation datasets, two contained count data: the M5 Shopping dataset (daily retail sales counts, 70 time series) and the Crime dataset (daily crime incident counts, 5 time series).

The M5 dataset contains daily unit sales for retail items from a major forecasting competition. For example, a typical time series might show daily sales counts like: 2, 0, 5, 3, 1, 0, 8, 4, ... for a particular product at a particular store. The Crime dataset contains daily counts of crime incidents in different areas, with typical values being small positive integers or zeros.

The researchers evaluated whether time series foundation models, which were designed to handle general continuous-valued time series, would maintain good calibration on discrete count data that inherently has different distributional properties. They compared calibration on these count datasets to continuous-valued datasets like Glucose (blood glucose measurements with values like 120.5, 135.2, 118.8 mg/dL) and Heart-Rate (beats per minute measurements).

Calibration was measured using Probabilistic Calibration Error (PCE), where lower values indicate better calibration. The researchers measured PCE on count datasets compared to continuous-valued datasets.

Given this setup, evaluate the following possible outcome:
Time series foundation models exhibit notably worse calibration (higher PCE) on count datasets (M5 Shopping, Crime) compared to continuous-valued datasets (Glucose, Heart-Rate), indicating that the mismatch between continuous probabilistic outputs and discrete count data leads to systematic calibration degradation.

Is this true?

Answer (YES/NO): NO